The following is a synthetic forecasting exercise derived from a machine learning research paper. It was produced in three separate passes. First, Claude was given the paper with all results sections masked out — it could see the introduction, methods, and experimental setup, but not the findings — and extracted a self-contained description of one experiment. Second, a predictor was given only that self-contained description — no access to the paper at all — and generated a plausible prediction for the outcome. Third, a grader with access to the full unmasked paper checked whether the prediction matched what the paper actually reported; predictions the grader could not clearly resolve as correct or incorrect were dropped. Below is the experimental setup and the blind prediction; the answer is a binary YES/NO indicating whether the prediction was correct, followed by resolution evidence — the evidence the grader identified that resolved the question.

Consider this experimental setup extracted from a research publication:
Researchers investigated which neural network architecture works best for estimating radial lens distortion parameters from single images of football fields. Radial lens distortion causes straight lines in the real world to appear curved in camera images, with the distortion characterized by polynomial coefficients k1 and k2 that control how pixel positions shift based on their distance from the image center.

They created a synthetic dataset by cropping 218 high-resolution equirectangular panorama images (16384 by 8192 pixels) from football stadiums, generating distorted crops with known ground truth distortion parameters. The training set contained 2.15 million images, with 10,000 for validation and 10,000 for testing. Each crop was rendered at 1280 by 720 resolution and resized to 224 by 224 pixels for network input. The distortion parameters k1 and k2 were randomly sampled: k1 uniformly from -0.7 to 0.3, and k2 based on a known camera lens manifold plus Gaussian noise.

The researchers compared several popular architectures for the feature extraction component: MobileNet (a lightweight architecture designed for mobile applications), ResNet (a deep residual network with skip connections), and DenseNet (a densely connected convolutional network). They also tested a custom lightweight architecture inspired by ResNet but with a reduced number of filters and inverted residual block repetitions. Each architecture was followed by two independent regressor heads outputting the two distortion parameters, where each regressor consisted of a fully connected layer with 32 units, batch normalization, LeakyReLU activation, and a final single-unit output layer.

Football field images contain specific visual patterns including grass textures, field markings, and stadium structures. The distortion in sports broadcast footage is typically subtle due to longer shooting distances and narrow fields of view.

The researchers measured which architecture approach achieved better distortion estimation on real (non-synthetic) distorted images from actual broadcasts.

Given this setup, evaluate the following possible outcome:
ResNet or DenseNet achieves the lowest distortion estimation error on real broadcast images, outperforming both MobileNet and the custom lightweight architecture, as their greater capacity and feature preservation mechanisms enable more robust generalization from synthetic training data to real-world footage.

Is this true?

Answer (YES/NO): NO